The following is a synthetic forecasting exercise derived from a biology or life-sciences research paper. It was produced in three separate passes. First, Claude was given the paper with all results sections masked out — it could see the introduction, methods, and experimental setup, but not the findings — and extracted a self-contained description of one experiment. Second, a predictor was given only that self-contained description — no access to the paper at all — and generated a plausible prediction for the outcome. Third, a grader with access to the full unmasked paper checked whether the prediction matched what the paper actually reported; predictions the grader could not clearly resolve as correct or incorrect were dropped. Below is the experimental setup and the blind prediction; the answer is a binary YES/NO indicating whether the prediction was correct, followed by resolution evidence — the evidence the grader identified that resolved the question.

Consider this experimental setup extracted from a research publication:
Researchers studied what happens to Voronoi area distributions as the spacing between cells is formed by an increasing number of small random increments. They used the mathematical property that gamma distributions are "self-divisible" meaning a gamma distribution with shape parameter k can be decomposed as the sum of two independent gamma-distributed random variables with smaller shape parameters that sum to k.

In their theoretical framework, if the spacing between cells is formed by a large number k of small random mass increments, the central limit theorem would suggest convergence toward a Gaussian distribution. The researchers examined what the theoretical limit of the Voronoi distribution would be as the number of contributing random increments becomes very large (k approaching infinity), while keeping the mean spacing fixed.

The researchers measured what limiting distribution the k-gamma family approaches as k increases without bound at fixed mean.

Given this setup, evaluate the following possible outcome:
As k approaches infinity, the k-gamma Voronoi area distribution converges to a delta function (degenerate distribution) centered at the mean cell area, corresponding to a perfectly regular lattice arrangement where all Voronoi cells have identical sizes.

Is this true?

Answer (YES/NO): YES